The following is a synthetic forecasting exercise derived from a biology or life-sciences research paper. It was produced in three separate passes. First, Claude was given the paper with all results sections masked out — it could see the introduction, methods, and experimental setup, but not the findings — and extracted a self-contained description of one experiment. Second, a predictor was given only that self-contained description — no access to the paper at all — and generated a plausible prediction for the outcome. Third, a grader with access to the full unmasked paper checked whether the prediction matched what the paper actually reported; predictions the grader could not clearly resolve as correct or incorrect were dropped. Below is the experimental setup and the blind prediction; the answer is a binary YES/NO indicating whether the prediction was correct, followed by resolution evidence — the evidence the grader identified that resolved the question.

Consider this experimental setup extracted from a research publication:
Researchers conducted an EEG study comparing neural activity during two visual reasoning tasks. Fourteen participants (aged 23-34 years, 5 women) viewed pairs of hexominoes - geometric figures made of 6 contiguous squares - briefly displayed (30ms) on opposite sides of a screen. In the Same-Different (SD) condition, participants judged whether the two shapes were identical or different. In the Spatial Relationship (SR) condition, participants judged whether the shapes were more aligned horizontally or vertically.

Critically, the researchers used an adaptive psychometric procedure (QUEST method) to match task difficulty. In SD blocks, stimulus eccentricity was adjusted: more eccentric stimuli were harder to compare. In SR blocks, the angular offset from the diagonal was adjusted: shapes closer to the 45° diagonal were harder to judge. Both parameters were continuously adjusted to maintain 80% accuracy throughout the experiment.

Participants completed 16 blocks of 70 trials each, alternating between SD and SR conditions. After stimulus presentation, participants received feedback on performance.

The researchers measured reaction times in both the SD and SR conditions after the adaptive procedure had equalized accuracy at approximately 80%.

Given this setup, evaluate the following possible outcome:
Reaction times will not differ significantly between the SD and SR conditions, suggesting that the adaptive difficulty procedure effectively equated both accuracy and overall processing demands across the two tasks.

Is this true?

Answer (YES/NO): YES